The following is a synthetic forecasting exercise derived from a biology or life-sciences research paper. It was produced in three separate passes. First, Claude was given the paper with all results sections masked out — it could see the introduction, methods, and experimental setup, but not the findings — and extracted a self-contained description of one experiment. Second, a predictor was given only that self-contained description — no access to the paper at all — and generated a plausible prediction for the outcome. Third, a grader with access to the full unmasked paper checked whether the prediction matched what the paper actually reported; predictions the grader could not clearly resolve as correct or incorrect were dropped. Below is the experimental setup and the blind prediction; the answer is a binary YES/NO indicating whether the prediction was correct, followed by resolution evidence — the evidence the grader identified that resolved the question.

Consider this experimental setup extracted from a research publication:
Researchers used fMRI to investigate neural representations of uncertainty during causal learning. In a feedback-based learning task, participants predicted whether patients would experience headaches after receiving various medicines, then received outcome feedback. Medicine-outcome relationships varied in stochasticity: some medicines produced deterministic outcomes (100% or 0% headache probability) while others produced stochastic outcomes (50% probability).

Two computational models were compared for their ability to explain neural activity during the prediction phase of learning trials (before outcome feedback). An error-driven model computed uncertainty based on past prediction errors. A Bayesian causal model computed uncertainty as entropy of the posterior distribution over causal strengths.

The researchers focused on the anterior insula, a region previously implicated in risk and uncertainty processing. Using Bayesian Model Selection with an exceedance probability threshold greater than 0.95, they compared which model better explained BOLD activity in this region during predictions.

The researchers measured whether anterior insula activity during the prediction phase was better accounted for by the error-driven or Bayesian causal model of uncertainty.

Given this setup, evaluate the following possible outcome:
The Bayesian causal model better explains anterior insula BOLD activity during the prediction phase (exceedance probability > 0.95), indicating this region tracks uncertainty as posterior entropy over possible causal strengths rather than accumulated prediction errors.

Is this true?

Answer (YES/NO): NO